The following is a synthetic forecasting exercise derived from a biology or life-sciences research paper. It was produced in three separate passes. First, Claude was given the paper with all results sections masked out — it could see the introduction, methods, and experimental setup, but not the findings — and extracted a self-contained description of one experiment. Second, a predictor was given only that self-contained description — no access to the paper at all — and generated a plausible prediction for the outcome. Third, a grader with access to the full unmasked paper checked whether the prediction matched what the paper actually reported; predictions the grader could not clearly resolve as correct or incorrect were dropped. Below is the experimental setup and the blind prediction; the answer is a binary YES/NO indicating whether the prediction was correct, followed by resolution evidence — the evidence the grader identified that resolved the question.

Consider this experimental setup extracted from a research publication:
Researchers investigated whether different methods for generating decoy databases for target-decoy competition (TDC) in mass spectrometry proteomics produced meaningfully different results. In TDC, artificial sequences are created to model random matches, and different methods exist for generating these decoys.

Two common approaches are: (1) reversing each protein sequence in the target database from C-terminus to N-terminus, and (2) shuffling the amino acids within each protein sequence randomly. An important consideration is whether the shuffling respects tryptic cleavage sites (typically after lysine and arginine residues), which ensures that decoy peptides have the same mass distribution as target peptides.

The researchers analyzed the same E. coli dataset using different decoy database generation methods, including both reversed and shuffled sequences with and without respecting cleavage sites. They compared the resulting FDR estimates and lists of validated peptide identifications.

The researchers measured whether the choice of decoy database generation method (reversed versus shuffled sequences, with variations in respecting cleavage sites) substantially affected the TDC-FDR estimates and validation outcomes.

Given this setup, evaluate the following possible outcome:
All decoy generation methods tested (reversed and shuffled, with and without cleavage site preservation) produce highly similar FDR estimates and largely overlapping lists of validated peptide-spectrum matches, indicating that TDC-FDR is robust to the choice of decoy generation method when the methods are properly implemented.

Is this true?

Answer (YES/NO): YES